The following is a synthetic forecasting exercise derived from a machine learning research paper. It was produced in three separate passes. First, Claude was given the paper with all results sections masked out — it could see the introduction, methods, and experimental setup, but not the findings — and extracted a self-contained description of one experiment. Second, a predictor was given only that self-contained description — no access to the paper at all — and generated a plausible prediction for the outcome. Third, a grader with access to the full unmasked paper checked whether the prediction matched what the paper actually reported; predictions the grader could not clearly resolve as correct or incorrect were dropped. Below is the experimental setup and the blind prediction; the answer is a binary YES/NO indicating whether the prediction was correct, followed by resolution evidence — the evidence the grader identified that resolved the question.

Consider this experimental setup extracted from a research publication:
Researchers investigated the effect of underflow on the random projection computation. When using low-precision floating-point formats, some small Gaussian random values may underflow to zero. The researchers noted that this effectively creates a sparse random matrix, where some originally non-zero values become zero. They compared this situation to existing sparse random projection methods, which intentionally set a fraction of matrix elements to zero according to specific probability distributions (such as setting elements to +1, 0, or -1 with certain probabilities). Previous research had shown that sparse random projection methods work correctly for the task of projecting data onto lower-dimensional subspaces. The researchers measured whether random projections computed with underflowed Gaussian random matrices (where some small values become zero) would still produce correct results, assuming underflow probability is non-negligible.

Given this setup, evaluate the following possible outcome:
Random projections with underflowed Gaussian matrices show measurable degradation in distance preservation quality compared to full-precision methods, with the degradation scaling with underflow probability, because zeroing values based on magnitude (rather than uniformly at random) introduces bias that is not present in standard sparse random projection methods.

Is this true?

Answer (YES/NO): NO